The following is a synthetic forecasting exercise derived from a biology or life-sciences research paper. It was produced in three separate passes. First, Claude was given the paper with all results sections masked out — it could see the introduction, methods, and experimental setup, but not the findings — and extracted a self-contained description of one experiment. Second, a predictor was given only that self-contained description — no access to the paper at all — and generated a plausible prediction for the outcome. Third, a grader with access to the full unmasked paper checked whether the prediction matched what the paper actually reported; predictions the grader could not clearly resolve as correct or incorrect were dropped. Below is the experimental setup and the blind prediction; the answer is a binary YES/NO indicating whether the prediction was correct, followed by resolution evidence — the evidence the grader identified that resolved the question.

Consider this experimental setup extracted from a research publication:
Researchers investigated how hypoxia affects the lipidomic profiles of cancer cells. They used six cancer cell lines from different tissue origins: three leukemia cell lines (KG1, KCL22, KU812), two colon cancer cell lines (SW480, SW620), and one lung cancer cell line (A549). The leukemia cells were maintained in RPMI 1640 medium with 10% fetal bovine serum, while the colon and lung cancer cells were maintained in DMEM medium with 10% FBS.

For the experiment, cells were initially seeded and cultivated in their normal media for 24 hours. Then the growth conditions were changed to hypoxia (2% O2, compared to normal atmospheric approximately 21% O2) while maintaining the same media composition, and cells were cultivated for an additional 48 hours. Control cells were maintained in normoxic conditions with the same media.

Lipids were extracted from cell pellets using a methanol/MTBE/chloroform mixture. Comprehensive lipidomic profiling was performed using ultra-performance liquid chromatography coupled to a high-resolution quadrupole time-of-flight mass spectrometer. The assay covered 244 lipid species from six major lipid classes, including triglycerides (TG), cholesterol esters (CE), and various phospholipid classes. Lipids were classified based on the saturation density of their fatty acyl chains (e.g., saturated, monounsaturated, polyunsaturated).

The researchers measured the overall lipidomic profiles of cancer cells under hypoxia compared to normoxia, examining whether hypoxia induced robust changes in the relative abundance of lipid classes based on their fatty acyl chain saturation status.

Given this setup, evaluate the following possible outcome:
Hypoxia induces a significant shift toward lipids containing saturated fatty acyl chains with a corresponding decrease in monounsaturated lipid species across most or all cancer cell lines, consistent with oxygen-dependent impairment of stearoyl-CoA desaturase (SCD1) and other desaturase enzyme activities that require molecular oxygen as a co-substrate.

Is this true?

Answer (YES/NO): NO